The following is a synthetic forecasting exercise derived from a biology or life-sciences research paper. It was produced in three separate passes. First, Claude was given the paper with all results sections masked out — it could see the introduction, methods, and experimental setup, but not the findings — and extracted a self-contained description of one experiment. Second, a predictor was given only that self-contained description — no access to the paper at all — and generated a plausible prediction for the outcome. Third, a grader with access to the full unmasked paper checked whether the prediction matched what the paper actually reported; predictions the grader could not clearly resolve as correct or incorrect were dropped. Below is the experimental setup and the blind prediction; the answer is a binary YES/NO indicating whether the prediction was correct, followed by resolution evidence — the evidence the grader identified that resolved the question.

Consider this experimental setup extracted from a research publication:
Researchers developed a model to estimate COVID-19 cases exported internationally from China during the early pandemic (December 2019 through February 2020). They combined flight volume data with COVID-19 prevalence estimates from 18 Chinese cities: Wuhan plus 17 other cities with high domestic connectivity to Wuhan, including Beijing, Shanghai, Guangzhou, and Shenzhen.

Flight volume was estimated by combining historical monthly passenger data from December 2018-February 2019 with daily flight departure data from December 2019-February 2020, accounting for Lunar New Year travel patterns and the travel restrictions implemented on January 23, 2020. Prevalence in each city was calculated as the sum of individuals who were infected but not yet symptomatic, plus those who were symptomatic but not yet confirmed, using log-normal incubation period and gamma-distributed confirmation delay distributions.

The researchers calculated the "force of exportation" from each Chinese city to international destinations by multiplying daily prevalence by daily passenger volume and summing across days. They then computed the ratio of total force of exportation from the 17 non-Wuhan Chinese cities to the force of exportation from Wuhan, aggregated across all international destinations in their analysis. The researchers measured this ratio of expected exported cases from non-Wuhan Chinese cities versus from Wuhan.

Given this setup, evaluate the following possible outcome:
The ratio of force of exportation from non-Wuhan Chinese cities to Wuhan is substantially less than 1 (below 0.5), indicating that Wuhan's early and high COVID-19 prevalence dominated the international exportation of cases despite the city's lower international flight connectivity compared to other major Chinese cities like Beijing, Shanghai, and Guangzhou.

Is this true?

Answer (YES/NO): NO